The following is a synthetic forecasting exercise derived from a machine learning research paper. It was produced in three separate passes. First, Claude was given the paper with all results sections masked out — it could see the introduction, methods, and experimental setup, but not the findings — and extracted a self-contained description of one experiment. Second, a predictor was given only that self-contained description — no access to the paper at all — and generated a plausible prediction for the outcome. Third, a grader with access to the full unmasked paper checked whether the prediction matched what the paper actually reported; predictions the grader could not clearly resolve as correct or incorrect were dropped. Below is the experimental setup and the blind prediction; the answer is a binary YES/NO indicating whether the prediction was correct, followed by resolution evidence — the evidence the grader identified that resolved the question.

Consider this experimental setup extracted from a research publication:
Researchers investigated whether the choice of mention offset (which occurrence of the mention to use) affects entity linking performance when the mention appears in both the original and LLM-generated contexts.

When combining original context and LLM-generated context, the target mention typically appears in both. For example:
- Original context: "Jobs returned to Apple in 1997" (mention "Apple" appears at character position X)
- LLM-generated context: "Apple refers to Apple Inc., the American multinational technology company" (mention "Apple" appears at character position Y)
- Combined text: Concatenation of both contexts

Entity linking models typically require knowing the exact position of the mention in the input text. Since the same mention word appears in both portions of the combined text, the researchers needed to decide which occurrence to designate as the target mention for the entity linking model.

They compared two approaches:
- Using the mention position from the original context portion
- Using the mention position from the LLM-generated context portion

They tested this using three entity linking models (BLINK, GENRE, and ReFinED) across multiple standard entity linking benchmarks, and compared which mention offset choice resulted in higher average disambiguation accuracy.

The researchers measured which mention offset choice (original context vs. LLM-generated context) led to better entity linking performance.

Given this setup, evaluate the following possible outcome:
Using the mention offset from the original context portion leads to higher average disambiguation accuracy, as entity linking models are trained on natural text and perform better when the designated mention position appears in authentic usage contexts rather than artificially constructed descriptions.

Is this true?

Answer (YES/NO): YES